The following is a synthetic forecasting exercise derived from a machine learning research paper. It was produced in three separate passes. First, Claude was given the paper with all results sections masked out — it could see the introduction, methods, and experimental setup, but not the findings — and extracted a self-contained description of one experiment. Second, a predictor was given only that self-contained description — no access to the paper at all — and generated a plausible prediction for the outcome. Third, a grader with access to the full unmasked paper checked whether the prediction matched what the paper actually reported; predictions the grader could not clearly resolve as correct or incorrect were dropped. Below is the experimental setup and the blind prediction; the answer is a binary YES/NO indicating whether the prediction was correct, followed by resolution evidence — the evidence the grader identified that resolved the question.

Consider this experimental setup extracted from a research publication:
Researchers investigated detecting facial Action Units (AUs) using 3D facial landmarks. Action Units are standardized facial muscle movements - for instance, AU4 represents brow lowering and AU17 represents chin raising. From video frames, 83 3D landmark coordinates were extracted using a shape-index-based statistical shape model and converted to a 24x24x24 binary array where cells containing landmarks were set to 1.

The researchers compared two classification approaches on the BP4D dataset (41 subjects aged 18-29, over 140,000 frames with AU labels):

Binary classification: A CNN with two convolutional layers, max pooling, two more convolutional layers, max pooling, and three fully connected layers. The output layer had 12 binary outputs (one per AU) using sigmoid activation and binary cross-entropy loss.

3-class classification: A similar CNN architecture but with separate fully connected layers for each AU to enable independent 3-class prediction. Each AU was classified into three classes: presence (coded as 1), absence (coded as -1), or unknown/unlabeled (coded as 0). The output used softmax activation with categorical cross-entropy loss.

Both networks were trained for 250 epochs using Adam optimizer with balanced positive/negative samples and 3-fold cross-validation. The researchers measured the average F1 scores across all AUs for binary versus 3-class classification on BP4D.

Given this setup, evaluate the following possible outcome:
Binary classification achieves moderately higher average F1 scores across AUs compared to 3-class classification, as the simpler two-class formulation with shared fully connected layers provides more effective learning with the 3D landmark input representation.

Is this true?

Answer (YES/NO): NO